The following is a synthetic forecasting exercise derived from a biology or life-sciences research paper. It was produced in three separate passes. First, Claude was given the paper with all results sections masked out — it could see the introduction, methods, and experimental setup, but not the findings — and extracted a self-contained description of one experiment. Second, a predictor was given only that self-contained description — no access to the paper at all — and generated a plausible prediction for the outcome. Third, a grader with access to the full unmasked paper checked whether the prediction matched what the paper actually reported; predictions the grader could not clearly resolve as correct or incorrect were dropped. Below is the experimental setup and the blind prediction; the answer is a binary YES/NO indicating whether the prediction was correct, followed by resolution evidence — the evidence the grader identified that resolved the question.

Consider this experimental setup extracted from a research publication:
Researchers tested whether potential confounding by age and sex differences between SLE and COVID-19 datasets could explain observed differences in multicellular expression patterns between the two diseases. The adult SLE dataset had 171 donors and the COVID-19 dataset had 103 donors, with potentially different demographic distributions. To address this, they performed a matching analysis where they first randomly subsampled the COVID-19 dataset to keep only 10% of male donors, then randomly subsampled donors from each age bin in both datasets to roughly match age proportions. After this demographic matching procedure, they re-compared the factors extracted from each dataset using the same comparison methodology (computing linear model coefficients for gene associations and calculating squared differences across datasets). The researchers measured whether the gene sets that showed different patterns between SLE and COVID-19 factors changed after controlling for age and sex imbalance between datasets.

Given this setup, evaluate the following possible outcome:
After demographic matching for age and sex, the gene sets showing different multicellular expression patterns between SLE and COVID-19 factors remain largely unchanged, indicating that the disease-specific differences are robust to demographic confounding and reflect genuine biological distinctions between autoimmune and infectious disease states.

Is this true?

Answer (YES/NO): YES